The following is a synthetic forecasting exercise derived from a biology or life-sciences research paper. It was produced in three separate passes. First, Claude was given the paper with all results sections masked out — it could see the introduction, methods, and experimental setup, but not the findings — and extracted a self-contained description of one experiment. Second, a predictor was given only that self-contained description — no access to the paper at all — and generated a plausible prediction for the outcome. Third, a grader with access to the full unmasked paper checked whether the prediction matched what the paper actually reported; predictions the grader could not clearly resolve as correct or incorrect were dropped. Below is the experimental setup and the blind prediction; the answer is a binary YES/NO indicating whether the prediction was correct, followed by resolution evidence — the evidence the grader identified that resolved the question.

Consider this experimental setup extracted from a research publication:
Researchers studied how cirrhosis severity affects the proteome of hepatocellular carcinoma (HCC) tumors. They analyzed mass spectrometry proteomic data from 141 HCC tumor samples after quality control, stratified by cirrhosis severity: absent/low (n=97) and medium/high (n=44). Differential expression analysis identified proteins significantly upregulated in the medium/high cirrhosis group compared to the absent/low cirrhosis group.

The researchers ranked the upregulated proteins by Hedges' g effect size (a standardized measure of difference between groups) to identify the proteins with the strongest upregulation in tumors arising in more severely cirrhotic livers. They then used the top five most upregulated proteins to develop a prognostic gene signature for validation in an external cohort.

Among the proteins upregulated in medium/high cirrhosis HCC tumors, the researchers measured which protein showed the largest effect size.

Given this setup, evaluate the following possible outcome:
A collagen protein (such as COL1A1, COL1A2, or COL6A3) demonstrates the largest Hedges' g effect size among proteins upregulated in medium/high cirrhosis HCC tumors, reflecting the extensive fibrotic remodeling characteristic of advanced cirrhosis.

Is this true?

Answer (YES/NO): NO